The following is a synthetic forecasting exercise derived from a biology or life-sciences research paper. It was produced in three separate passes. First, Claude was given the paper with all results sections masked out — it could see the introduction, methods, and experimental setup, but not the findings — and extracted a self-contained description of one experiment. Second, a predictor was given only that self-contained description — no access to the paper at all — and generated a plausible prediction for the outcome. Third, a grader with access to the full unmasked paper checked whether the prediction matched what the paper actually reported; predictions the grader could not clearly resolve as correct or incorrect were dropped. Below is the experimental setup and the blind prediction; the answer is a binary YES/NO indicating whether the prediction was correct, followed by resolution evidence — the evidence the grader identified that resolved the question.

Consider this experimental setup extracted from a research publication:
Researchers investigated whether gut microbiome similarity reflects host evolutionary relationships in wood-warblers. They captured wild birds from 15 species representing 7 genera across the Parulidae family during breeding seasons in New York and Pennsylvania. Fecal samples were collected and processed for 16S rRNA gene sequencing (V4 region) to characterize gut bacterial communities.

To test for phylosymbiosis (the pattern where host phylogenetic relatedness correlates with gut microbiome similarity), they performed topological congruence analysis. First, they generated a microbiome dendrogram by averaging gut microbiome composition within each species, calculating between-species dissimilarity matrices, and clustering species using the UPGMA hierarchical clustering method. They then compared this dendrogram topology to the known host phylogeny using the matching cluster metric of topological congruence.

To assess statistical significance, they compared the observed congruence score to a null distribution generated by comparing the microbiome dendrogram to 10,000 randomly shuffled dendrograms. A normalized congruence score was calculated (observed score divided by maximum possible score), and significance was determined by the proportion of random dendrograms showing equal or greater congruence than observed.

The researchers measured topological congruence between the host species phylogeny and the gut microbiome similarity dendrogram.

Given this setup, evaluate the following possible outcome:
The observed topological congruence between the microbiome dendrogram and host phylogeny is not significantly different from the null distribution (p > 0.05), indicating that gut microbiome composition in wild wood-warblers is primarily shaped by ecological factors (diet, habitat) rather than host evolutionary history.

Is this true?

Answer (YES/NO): NO